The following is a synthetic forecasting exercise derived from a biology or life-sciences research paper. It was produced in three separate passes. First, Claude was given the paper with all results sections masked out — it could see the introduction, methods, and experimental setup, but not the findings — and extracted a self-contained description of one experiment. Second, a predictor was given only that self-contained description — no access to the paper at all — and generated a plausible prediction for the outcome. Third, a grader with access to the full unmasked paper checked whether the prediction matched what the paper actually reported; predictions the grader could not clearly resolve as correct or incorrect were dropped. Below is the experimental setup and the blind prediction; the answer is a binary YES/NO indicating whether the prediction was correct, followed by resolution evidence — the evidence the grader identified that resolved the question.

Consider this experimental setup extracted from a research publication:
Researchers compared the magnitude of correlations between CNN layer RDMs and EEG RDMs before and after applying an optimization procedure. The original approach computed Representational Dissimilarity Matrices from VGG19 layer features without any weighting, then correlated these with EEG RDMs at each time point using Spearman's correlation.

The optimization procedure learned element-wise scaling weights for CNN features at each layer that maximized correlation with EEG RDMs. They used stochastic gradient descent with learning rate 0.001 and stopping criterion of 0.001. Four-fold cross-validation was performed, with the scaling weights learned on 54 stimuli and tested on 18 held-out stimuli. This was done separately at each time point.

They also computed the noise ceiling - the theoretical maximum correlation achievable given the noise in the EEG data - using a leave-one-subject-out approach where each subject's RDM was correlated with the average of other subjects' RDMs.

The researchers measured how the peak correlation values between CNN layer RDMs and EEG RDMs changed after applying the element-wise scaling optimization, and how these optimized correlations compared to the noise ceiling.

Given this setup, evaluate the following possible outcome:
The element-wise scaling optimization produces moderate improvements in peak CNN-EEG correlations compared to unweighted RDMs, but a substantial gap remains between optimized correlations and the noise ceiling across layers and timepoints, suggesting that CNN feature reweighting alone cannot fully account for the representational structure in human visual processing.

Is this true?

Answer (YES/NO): NO